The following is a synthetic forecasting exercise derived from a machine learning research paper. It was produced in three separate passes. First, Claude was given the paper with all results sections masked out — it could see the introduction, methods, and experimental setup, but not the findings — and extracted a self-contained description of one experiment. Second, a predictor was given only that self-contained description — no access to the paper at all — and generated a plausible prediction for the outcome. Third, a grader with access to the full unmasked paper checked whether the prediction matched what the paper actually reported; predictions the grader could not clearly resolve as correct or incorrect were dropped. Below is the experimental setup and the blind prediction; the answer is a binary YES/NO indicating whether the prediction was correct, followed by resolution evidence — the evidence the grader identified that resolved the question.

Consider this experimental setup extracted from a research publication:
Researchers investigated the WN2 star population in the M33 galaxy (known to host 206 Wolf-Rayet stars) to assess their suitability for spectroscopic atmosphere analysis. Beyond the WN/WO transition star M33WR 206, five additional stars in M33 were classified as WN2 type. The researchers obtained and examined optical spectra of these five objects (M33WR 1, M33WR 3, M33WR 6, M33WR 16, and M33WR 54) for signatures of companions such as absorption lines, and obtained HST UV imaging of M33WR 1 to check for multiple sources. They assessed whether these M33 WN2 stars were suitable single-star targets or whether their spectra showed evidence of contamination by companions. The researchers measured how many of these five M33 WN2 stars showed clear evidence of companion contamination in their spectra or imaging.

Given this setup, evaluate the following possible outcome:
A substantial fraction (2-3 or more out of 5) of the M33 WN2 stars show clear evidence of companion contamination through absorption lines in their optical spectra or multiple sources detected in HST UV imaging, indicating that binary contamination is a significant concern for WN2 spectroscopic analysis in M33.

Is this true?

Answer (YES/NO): YES